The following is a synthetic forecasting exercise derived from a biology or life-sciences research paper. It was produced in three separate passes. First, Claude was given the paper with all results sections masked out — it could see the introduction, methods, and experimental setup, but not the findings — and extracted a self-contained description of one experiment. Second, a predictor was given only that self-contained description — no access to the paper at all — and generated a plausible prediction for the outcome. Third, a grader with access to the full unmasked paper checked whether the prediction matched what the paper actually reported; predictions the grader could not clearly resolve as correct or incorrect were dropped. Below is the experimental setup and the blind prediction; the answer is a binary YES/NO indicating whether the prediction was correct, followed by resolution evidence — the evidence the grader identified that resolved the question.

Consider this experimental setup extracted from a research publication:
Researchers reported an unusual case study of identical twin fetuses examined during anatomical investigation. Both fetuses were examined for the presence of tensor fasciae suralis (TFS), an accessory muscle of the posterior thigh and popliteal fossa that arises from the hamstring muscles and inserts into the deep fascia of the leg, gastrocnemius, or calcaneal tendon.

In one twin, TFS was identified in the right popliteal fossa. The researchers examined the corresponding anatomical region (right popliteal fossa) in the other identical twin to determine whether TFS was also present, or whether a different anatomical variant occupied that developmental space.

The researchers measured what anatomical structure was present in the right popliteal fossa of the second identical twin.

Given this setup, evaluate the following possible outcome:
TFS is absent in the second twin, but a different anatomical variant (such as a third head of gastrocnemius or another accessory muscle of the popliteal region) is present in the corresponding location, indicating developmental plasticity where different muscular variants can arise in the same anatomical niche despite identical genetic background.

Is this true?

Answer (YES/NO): YES